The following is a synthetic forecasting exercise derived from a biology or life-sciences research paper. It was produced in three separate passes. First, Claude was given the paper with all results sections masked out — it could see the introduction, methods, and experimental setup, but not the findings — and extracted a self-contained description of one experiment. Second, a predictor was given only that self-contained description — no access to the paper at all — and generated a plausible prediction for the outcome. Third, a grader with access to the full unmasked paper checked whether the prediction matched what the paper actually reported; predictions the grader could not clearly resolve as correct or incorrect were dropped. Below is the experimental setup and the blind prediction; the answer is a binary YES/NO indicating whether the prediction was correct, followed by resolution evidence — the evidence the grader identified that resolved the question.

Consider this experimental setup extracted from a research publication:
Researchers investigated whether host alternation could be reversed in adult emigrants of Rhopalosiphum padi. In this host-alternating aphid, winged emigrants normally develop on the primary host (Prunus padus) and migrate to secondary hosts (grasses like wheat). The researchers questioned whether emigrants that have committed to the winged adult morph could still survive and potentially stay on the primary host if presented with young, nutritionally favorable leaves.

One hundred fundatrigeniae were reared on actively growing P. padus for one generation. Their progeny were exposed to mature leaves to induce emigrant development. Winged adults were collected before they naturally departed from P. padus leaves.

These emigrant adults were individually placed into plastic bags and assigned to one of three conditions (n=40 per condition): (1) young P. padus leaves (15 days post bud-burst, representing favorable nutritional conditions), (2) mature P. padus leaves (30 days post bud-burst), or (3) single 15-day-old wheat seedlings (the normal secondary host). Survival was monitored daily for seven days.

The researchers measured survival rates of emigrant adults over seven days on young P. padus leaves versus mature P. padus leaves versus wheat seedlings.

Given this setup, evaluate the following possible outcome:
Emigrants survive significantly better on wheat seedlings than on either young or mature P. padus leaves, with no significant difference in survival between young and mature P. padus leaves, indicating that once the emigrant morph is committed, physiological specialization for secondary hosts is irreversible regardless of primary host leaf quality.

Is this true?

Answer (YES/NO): YES